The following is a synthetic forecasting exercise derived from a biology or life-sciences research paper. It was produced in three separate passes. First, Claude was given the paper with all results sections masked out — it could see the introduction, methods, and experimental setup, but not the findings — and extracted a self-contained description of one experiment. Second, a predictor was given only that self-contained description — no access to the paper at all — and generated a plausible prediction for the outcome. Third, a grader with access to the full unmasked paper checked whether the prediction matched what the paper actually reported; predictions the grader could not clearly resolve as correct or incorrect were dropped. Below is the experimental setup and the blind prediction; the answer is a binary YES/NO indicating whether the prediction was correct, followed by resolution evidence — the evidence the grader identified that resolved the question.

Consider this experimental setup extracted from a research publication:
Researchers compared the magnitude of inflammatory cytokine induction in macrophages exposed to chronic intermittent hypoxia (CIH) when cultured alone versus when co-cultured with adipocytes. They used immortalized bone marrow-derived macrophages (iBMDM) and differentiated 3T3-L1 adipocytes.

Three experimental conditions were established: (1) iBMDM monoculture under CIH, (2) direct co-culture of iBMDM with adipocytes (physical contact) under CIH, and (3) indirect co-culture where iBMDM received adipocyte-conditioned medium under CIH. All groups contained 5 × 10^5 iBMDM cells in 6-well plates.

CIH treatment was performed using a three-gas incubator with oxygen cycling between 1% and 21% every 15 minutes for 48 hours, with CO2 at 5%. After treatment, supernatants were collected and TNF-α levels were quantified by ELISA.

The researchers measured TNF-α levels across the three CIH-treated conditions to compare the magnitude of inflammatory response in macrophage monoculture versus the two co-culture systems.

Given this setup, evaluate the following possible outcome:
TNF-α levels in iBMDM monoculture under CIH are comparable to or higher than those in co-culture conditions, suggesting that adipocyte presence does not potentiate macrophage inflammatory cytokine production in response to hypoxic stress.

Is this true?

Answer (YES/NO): NO